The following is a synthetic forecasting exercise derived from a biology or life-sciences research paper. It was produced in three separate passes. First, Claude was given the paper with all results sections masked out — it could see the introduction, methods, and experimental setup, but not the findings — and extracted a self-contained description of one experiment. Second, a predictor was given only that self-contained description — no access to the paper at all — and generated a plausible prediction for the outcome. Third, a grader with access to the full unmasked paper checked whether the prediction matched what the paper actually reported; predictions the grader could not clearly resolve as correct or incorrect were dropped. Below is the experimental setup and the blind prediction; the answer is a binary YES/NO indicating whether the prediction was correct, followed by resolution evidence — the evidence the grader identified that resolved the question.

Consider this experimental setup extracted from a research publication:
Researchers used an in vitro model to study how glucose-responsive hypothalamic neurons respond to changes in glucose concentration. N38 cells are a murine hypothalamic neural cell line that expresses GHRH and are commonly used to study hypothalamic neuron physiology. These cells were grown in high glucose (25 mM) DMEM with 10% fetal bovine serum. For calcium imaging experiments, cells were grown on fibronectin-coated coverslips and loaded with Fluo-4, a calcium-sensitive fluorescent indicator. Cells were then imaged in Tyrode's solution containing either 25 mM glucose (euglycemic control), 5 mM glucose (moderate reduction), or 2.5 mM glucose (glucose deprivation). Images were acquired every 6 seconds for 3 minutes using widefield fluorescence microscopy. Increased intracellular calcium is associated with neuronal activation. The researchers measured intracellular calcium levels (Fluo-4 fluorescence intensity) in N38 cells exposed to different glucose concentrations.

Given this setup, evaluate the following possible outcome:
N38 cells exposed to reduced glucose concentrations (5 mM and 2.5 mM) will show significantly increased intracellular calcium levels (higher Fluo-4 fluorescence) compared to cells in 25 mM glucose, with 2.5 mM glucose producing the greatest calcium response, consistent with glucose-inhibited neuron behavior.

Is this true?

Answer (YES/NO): YES